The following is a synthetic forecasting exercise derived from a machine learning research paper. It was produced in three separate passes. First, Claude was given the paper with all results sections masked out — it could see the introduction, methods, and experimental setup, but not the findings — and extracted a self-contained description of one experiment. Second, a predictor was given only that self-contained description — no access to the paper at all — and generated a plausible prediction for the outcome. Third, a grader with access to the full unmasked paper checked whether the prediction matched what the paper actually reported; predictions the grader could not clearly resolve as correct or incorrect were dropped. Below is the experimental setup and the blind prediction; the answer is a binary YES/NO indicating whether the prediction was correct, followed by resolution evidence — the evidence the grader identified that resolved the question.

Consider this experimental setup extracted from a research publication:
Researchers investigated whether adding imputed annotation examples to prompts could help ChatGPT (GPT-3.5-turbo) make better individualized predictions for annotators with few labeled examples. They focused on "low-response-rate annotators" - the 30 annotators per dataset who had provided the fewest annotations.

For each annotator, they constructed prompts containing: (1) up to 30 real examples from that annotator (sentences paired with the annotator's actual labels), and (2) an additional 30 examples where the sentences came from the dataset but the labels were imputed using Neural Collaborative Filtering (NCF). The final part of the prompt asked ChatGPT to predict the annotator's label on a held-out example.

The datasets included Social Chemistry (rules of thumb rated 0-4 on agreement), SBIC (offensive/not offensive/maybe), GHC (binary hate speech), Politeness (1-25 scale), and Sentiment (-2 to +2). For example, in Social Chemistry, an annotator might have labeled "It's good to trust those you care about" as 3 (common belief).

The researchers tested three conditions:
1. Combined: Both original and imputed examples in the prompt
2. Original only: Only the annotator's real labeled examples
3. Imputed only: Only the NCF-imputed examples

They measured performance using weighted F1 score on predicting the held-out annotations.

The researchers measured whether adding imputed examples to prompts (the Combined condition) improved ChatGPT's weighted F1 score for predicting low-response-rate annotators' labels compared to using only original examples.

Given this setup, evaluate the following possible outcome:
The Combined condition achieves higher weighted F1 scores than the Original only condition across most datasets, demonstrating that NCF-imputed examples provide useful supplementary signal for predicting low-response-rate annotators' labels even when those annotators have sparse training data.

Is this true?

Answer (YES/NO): NO